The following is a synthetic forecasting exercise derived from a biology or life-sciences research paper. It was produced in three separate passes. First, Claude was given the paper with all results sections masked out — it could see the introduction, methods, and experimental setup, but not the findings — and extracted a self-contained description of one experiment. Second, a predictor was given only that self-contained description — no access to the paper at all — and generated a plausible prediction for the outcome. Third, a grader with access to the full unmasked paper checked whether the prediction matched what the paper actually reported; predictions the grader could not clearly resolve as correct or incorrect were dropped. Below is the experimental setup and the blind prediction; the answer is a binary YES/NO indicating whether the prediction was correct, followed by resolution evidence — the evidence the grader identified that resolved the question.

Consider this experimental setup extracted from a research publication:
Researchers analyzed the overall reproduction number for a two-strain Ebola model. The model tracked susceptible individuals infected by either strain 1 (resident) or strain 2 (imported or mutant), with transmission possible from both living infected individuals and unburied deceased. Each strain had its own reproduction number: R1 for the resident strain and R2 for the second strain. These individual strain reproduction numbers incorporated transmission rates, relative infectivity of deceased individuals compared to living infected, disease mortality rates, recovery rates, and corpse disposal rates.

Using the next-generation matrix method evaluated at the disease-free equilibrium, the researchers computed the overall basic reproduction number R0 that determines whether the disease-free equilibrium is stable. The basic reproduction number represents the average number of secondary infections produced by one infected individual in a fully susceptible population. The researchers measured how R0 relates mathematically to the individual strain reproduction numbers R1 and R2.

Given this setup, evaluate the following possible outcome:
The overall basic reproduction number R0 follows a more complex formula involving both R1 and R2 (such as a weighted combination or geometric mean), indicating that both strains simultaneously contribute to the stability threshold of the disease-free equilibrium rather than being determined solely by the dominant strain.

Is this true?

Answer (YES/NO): NO